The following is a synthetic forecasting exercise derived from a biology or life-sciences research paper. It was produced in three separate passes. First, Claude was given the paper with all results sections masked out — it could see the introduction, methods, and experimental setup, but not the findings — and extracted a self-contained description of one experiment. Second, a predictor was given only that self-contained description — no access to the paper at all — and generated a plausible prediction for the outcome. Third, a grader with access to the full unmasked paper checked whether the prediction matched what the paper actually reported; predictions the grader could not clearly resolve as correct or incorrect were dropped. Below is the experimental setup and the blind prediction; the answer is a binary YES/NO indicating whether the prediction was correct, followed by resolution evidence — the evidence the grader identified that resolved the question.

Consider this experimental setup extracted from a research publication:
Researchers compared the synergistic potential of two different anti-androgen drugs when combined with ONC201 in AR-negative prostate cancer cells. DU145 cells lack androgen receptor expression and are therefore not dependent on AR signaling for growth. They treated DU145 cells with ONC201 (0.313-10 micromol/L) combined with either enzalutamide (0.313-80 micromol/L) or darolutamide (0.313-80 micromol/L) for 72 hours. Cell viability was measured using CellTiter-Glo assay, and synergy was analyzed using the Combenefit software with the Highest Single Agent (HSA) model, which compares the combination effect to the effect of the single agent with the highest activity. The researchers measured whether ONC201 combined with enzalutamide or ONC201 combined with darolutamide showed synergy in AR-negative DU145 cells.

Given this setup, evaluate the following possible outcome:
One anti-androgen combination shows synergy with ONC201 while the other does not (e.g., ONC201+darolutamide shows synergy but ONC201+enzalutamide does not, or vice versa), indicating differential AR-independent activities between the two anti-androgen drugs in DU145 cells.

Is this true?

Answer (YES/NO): NO